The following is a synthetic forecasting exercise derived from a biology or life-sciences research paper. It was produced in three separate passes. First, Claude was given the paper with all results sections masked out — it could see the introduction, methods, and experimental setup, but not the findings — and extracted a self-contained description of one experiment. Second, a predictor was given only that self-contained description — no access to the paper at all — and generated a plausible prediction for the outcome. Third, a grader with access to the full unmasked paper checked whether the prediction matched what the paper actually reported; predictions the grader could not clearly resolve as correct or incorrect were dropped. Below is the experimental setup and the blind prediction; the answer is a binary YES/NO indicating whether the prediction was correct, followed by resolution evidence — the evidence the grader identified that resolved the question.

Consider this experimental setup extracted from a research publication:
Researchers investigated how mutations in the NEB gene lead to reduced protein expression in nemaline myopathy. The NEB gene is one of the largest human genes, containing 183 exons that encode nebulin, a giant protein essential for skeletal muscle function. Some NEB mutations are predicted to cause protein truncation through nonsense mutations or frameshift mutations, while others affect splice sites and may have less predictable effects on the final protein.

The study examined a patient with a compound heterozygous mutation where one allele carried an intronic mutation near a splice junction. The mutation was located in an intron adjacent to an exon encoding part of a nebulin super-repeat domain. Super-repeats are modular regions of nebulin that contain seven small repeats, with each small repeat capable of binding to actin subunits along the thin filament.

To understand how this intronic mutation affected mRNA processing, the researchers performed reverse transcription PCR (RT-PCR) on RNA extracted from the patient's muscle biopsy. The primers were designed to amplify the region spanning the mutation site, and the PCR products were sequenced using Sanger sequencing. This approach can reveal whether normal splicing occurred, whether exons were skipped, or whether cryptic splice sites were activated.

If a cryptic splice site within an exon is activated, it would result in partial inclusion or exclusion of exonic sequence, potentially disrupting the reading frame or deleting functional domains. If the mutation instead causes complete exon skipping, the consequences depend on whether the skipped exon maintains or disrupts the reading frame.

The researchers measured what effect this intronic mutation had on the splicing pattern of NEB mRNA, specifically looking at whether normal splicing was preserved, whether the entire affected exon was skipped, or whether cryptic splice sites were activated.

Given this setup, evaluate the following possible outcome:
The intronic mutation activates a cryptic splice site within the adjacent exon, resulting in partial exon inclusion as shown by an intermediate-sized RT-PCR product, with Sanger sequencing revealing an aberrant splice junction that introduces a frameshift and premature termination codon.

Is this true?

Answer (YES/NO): NO